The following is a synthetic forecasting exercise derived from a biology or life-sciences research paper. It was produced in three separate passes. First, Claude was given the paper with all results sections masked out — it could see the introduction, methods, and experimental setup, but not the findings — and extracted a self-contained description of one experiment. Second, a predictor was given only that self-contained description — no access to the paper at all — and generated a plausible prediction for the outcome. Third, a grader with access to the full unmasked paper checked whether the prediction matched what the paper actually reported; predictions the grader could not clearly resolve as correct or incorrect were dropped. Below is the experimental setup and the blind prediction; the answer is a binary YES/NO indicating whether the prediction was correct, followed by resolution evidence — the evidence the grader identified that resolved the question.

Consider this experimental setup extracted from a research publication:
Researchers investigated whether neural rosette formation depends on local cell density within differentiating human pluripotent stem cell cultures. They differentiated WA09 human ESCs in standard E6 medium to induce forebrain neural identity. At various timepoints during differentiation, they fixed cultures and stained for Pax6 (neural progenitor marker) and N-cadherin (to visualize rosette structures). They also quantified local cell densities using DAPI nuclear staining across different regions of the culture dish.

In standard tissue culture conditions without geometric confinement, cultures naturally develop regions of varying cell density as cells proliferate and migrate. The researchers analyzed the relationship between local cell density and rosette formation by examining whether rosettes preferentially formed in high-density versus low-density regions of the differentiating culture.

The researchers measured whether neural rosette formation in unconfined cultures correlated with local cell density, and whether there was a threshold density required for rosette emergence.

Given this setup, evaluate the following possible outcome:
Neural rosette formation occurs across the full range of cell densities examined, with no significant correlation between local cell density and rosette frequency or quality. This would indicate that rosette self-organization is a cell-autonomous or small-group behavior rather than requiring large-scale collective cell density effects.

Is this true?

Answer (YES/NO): NO